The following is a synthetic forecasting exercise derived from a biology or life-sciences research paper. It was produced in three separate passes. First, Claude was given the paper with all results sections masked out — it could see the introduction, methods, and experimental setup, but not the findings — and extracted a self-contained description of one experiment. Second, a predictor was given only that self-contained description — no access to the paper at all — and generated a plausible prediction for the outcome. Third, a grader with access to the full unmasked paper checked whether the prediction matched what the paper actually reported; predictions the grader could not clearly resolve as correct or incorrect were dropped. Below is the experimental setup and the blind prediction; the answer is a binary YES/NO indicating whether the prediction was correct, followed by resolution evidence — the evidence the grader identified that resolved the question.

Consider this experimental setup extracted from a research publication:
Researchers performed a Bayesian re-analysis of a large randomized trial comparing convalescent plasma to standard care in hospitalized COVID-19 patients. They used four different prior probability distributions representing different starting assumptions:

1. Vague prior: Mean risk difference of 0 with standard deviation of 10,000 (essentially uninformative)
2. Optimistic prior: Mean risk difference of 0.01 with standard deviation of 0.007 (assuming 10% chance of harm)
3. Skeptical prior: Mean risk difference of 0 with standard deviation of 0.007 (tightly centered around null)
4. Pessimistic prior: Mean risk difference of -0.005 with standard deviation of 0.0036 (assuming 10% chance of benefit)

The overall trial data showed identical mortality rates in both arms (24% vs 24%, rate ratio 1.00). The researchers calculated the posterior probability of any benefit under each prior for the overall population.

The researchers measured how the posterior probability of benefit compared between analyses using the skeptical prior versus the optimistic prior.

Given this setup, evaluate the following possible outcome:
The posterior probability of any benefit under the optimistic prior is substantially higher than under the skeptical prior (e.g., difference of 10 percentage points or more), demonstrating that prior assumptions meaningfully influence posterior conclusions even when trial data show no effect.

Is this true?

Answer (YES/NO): NO